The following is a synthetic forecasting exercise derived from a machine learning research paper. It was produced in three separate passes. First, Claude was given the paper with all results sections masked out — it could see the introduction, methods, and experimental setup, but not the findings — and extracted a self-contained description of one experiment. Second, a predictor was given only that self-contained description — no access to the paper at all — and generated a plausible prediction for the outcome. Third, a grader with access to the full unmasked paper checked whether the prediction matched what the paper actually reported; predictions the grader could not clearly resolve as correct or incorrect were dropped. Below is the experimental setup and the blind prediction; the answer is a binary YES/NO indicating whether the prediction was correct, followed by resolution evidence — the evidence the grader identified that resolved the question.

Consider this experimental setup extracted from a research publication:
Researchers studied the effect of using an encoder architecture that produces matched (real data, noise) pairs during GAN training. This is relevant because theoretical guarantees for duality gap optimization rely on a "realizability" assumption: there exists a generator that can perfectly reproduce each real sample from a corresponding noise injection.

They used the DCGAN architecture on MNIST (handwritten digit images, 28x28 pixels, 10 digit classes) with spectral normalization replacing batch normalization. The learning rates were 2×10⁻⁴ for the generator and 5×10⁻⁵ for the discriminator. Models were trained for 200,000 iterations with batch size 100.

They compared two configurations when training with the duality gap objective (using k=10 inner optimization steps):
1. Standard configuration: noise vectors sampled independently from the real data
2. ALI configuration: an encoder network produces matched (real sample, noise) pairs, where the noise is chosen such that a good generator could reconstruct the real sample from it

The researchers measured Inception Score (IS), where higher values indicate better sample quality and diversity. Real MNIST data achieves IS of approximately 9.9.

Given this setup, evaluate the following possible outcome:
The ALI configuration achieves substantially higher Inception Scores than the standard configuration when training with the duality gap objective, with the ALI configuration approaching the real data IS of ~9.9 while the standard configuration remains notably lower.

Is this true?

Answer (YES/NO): NO